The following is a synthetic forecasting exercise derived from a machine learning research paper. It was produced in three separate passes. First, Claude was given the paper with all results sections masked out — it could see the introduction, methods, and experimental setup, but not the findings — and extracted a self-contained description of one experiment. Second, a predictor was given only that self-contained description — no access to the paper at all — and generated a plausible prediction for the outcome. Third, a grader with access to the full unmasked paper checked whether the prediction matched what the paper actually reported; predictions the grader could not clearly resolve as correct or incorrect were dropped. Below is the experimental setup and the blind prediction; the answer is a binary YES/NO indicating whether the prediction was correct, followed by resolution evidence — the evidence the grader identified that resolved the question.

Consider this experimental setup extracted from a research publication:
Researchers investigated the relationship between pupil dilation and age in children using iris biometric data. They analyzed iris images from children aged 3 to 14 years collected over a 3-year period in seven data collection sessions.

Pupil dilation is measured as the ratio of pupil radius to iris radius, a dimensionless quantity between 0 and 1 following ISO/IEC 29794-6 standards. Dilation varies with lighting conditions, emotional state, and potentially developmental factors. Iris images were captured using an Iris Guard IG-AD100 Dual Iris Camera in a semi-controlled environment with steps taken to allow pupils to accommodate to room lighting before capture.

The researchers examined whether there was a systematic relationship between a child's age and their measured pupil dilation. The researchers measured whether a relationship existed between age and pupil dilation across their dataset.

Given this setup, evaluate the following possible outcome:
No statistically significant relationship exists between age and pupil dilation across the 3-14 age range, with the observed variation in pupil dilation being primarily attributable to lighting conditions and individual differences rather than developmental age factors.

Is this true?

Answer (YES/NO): NO